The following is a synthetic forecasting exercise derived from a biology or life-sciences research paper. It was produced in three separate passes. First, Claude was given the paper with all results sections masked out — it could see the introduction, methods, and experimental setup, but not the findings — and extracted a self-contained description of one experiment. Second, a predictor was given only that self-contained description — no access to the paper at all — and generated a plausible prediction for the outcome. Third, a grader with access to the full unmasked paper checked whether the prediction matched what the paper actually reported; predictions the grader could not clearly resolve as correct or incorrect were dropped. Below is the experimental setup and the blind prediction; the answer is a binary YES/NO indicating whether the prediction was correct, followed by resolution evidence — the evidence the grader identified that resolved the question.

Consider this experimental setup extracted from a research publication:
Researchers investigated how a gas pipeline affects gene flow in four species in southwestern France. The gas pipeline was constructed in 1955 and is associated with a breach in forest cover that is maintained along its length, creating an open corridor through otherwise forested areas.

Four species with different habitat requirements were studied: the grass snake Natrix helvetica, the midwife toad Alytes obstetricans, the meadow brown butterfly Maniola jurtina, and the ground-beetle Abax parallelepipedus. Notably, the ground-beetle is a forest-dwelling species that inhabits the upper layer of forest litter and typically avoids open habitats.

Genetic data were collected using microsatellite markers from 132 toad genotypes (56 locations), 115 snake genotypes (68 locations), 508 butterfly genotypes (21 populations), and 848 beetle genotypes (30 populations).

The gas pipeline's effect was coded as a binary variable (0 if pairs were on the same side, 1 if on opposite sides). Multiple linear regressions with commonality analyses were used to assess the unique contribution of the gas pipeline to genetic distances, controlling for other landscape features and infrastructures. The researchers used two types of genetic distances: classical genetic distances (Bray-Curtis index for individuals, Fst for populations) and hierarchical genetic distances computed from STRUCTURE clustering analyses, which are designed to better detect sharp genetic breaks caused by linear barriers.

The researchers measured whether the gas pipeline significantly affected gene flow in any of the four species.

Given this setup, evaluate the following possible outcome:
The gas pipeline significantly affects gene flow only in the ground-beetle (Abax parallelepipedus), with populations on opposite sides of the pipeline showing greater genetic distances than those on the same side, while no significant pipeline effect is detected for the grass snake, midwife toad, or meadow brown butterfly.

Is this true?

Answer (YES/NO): YES